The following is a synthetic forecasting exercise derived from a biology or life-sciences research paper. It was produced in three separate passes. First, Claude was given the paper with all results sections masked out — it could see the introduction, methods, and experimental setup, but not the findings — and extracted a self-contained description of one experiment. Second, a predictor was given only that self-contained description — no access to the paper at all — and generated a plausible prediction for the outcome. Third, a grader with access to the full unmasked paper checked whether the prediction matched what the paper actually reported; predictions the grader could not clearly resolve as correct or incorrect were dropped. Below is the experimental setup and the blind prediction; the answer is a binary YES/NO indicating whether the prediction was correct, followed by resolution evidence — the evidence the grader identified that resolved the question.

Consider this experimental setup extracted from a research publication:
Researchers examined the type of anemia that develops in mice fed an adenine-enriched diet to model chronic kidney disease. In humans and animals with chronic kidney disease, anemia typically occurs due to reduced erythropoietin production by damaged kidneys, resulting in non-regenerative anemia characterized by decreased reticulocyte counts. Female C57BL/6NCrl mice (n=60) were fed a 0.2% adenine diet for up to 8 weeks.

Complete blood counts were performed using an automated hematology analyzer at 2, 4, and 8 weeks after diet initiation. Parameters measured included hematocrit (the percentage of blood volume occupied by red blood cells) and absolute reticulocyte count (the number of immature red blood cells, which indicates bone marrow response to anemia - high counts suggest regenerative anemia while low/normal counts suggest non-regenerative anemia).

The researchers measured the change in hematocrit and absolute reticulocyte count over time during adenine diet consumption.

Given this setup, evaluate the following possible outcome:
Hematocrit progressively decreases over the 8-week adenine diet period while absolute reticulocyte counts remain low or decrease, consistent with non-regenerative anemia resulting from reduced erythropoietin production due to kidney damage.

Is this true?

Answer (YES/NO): NO